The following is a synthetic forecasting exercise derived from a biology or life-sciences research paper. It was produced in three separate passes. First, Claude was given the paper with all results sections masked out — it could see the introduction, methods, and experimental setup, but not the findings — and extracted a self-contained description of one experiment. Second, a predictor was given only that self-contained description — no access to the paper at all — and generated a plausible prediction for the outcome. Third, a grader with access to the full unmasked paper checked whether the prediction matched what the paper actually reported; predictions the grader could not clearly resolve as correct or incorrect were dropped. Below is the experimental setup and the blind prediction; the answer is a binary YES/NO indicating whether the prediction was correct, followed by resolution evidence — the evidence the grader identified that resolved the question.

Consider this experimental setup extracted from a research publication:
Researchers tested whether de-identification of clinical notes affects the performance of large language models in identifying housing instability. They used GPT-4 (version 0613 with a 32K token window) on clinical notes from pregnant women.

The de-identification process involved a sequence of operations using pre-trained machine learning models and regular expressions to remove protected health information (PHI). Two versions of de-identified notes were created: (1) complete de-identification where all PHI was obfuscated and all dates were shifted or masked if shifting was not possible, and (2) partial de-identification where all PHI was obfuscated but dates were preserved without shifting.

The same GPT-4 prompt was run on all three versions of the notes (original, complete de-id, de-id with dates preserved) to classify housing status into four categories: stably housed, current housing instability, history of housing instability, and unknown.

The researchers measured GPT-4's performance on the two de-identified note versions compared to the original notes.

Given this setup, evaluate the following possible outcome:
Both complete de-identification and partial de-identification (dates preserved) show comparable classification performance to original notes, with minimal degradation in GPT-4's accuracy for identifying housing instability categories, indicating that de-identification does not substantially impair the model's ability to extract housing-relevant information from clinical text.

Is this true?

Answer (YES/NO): NO